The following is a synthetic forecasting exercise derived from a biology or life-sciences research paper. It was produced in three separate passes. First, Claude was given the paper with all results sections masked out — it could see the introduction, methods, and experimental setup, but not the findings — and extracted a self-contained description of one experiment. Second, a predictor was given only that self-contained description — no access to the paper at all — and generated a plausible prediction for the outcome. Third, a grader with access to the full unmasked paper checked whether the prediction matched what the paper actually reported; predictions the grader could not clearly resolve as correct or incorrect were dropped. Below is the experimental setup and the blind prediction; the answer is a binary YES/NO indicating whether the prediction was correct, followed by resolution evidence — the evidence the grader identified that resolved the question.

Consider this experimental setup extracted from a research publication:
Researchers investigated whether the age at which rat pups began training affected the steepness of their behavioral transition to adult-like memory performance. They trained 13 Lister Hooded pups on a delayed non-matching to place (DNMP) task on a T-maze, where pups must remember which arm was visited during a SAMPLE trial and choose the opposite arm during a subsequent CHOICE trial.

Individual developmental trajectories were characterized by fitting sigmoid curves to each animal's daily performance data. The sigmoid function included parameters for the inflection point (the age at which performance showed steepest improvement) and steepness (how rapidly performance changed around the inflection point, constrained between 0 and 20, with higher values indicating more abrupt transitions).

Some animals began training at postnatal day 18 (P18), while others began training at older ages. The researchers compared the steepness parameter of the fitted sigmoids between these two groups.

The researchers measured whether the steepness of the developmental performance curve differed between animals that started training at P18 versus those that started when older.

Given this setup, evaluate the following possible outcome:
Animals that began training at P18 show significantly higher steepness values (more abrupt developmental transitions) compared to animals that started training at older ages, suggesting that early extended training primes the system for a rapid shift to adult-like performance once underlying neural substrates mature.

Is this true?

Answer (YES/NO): YES